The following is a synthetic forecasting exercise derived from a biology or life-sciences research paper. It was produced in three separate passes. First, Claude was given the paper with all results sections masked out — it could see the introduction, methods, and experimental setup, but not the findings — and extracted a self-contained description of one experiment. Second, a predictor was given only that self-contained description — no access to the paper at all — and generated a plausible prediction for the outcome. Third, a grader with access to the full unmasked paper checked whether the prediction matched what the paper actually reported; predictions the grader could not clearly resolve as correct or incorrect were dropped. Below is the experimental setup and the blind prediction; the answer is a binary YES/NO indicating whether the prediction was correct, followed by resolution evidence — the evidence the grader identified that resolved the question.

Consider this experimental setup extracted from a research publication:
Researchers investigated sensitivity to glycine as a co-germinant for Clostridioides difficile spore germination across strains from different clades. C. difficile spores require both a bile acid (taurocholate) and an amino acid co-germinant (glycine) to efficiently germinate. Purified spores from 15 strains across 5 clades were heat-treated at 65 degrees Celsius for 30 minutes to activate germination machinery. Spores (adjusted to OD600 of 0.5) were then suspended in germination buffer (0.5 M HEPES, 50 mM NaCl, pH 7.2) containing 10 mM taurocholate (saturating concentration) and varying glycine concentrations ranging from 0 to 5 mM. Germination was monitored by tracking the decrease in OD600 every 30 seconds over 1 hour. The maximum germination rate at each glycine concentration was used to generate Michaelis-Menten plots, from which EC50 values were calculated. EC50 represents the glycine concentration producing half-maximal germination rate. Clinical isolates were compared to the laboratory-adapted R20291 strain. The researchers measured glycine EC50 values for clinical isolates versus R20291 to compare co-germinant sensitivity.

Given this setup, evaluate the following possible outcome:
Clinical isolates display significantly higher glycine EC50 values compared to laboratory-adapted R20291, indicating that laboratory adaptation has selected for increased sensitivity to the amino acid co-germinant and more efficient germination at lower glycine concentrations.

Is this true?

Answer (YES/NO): NO